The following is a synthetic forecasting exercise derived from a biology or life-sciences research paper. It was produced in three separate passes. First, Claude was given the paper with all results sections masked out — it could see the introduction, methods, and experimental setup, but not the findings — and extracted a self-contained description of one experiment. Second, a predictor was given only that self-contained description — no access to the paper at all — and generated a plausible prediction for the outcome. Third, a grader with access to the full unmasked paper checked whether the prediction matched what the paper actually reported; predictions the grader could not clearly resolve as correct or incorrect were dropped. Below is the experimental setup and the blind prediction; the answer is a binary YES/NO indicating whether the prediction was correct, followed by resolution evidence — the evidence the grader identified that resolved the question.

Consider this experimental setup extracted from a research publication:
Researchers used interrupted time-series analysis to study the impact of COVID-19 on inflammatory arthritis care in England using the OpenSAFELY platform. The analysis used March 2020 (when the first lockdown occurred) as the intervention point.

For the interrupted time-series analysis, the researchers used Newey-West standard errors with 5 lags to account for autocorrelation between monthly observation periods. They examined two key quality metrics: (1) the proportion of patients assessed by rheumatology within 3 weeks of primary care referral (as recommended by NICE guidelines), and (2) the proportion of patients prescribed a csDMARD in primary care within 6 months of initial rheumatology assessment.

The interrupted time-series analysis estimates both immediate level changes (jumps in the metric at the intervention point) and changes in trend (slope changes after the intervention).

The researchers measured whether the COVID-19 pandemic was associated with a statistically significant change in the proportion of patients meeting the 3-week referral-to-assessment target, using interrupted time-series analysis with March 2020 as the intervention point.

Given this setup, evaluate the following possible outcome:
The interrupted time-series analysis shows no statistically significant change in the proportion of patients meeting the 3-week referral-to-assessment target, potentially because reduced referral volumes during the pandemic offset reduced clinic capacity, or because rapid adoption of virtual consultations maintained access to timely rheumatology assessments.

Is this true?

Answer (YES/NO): YES